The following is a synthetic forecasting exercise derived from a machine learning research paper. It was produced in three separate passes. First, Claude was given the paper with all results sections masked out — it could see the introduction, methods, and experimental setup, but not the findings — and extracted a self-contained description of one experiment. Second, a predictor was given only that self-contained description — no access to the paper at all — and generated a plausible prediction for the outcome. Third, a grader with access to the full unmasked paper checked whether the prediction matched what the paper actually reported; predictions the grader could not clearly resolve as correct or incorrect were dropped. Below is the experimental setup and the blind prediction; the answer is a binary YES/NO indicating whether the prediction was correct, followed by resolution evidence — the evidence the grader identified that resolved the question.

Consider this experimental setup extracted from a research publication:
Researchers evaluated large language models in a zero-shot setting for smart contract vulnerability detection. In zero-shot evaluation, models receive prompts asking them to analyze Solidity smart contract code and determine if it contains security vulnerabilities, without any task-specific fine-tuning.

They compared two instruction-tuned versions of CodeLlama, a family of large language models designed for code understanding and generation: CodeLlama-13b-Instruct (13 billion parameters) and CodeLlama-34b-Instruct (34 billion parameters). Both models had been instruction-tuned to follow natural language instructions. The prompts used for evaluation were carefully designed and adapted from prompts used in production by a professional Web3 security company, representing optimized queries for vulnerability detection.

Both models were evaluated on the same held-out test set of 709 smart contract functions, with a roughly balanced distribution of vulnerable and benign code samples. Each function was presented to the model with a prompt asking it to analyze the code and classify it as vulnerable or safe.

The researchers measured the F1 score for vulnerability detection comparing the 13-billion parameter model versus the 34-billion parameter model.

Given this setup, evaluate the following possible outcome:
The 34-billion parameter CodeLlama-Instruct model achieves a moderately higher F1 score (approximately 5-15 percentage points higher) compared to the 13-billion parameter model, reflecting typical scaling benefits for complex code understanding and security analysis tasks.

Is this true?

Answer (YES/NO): NO